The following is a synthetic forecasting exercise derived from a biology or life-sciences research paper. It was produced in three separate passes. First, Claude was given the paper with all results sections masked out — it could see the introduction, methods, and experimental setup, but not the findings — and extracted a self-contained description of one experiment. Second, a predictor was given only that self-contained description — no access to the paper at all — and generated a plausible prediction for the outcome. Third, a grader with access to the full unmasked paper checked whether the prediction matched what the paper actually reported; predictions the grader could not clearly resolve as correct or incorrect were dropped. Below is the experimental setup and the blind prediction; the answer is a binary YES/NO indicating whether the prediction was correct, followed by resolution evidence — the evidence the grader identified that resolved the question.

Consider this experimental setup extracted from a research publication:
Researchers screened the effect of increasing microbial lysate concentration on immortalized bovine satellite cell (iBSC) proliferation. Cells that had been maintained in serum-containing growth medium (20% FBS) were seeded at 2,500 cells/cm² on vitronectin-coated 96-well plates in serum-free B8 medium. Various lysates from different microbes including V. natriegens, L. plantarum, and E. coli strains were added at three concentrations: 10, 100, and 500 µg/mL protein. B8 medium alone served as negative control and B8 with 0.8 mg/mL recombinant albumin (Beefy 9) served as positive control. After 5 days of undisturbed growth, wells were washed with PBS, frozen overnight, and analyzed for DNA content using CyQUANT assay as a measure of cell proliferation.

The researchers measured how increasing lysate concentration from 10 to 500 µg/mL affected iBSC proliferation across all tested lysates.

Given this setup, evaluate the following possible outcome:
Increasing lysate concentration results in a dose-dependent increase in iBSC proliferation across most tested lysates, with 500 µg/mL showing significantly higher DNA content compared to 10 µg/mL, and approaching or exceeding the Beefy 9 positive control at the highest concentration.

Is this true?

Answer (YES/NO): NO